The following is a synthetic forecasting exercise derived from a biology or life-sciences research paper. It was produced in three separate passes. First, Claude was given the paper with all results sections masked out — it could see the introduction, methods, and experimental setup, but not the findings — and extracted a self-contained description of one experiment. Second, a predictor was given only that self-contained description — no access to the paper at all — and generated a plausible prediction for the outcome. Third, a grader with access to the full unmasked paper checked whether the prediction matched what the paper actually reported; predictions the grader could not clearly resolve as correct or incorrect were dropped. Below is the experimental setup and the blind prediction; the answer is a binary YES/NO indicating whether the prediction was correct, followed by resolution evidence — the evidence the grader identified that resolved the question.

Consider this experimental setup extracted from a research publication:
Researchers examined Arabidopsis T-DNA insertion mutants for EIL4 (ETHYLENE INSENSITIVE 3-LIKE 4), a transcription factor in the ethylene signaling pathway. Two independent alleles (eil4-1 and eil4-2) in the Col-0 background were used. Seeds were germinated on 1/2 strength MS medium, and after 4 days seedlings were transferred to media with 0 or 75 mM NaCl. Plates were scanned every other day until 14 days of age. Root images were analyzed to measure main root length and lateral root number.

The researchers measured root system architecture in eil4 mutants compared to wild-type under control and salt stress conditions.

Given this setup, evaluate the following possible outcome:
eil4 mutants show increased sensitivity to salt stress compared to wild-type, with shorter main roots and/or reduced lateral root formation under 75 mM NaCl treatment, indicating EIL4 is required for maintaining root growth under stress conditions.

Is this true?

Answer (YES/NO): YES